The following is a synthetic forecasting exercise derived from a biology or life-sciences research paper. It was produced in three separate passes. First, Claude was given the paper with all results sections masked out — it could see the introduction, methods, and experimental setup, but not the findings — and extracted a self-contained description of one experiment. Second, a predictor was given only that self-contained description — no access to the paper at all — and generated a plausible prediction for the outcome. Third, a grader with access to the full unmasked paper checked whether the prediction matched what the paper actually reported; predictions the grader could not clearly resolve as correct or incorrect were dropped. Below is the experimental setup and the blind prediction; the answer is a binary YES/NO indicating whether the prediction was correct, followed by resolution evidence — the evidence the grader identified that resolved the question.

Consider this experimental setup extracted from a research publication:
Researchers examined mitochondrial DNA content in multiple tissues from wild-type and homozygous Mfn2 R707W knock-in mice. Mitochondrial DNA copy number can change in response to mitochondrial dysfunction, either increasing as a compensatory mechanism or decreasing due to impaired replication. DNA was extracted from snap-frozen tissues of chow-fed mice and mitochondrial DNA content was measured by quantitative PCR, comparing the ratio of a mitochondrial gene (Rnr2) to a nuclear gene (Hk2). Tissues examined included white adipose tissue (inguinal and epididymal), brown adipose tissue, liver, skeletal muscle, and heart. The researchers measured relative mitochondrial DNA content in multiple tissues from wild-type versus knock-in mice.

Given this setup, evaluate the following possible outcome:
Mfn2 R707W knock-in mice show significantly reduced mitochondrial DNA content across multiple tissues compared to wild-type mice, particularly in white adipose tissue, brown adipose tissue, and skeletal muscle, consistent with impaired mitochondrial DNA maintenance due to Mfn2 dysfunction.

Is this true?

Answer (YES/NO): NO